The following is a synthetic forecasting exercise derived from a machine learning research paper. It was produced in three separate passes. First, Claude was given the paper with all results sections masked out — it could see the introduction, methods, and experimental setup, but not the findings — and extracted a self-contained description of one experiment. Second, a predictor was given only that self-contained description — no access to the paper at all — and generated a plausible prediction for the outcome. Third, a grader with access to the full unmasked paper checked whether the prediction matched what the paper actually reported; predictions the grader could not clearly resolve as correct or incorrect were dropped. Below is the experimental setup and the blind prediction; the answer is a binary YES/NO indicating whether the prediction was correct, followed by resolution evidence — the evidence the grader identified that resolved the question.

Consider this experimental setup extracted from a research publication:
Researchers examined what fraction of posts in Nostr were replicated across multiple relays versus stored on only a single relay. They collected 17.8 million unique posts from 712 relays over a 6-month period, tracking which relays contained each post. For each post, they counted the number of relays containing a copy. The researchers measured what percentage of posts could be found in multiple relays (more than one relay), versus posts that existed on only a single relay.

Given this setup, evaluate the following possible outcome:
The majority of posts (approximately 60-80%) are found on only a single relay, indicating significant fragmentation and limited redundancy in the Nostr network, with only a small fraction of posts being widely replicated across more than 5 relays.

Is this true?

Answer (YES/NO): NO